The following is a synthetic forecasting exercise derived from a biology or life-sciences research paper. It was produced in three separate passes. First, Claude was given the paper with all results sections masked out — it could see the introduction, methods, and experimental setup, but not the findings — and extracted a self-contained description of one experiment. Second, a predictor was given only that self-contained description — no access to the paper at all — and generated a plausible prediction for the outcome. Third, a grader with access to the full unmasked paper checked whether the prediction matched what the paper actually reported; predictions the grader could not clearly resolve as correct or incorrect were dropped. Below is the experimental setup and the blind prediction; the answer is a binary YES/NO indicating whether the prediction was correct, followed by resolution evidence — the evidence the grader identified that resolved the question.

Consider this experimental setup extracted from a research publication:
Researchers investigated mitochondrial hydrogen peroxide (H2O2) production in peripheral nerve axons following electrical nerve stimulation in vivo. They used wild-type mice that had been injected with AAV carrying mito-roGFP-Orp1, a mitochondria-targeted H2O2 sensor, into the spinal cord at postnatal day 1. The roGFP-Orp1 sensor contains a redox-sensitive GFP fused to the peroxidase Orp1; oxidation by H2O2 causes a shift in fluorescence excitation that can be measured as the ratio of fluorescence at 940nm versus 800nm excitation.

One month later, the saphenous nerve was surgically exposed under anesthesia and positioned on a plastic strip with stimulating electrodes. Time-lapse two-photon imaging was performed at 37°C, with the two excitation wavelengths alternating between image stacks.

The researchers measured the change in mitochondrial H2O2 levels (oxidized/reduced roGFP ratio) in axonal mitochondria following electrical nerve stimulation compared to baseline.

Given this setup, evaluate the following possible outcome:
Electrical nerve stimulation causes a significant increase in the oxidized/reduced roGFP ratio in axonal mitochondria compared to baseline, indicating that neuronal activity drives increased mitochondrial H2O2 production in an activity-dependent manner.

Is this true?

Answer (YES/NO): YES